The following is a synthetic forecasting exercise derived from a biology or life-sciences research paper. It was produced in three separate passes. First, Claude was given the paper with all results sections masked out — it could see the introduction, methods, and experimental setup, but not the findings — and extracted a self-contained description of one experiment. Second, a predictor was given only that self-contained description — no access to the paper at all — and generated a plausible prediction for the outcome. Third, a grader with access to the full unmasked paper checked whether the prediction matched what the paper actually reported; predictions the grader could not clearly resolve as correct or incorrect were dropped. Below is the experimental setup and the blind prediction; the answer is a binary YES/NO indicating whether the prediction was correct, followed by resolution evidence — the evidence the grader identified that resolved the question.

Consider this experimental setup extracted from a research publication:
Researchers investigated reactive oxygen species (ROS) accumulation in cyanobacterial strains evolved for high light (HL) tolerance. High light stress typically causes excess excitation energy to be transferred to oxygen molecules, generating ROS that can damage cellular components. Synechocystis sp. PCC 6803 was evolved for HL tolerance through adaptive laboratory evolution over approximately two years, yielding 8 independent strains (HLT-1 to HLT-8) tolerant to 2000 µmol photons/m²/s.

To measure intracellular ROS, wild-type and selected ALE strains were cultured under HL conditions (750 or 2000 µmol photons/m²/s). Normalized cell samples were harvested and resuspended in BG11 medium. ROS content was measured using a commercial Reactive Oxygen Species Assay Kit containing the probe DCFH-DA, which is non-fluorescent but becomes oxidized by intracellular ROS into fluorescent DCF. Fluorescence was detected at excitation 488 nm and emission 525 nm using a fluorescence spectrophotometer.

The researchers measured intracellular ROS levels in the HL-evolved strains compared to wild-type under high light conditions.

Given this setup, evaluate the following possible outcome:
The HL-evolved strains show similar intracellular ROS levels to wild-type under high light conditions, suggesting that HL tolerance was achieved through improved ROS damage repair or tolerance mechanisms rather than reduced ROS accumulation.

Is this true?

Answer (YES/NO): NO